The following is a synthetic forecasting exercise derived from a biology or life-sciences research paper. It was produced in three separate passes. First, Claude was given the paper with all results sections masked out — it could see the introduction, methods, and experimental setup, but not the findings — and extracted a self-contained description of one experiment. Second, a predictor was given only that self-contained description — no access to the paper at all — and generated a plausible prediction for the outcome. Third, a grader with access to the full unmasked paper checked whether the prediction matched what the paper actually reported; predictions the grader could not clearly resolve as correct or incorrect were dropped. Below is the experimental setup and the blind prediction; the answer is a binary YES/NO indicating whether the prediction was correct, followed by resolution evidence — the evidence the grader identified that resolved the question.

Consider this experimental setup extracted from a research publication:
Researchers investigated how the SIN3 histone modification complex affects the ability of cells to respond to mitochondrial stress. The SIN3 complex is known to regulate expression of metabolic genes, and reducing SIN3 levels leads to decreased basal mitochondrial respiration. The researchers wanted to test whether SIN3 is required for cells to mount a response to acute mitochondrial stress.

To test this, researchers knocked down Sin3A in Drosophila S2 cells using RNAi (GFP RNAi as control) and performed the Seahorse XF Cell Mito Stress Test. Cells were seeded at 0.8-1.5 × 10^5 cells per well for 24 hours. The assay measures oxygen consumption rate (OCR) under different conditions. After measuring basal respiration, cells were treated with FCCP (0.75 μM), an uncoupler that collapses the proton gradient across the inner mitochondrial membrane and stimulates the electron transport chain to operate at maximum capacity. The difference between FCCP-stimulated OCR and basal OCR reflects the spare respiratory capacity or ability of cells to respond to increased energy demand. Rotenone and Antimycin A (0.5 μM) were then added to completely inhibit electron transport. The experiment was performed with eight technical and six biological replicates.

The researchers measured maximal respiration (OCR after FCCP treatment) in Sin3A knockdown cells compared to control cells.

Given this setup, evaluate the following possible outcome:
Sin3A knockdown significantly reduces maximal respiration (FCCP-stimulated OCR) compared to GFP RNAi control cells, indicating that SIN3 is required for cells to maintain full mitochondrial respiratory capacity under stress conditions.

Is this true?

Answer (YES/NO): YES